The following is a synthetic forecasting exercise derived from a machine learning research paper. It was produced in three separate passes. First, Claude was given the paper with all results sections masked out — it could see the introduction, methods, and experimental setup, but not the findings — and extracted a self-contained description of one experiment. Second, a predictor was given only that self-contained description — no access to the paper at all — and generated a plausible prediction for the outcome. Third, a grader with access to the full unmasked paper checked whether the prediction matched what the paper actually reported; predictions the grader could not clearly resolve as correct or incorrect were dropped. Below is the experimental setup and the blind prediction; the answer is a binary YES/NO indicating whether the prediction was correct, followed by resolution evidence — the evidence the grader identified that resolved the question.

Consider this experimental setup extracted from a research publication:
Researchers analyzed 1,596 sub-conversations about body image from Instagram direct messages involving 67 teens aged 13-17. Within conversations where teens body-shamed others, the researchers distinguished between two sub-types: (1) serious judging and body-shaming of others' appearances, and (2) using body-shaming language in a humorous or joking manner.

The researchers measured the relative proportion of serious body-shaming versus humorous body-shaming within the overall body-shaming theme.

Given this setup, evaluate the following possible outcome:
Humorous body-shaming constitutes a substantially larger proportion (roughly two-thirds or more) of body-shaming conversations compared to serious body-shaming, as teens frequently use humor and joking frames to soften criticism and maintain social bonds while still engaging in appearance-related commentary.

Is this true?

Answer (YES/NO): NO